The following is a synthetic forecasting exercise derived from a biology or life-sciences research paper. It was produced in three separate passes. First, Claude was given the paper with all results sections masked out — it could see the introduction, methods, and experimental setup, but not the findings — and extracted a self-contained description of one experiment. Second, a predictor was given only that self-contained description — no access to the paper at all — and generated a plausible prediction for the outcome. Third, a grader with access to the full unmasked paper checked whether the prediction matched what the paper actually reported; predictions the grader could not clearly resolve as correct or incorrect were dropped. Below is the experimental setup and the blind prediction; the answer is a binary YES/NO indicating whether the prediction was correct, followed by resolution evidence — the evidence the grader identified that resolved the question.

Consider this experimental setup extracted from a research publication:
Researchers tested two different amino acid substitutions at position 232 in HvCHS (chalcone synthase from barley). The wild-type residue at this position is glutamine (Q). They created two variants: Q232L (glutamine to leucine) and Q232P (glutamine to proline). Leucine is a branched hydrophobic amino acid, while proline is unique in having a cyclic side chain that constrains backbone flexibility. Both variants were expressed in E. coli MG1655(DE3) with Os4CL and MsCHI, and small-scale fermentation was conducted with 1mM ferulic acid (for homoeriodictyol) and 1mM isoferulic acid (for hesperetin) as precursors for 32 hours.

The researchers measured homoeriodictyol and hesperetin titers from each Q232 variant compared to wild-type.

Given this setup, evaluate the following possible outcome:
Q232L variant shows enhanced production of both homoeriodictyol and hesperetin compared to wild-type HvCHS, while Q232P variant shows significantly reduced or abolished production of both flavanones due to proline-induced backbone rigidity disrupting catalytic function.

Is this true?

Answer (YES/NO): NO